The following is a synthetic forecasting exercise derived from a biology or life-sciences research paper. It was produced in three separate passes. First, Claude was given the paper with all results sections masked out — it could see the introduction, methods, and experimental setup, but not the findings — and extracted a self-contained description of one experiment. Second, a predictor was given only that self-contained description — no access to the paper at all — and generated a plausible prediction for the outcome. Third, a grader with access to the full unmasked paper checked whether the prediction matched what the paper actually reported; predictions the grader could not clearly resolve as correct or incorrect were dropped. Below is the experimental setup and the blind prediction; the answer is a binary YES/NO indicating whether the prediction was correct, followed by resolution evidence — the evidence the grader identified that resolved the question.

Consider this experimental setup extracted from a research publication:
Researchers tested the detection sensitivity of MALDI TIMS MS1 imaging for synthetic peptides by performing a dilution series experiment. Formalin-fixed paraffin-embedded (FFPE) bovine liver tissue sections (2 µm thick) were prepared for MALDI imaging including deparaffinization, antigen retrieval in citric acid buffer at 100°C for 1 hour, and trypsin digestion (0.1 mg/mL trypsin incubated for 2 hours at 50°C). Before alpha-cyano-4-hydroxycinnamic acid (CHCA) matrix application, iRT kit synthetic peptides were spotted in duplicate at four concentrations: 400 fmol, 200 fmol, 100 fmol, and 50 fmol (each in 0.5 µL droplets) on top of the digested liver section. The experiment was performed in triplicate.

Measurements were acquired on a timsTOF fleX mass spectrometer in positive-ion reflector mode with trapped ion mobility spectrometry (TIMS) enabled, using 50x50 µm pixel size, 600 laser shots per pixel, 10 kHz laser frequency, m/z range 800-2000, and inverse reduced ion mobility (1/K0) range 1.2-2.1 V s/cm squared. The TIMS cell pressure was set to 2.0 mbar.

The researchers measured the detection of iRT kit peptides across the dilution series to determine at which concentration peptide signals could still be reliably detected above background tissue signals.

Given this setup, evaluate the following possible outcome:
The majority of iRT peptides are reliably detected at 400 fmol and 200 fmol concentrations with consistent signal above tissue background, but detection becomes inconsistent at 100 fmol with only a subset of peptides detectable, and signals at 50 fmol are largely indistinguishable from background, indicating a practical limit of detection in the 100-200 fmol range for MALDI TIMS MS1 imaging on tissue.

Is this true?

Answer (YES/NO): NO